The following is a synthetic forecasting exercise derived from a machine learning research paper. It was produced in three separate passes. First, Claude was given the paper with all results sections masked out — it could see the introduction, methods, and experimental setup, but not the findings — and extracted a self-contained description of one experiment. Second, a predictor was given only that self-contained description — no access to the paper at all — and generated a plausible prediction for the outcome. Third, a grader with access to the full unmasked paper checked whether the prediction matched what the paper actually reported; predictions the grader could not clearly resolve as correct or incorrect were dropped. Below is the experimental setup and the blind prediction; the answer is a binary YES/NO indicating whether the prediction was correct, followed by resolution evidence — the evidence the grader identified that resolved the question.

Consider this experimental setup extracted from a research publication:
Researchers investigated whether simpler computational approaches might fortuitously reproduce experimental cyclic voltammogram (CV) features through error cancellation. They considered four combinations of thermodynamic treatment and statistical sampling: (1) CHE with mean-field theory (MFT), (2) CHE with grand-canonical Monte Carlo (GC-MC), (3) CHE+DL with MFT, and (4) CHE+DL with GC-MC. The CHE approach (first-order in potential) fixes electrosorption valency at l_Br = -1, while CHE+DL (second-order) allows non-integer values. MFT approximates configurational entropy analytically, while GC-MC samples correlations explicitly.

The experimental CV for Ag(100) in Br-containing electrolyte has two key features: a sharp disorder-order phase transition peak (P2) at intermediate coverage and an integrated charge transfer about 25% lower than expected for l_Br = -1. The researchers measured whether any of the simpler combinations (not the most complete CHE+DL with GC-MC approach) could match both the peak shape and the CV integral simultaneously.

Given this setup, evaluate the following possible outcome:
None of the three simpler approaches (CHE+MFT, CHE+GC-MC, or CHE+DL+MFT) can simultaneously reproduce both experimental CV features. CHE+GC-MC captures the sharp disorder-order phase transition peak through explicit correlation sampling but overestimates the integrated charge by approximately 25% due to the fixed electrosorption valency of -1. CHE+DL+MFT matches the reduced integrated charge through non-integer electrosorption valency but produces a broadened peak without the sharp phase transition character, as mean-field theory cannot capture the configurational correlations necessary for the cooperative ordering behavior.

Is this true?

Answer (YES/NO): NO